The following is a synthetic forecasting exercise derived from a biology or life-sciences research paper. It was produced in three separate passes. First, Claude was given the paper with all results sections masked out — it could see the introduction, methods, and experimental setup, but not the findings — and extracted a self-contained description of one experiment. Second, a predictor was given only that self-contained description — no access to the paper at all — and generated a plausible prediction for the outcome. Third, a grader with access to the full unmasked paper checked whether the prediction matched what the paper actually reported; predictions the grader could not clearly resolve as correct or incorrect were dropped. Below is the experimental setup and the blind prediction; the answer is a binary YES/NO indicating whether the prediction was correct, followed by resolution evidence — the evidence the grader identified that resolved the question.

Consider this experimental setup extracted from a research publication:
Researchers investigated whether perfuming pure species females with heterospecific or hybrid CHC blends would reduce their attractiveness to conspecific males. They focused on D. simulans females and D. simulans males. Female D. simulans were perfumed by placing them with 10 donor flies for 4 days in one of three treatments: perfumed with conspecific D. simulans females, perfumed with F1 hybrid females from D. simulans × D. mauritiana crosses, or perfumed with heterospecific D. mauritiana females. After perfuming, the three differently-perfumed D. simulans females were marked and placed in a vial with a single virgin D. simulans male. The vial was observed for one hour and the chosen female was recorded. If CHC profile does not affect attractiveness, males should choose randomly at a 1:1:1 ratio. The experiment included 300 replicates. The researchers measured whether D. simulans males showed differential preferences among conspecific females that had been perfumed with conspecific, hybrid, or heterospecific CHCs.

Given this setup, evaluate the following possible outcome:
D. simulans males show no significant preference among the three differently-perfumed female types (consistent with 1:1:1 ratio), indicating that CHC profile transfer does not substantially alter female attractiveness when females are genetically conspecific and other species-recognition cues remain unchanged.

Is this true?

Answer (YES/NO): NO